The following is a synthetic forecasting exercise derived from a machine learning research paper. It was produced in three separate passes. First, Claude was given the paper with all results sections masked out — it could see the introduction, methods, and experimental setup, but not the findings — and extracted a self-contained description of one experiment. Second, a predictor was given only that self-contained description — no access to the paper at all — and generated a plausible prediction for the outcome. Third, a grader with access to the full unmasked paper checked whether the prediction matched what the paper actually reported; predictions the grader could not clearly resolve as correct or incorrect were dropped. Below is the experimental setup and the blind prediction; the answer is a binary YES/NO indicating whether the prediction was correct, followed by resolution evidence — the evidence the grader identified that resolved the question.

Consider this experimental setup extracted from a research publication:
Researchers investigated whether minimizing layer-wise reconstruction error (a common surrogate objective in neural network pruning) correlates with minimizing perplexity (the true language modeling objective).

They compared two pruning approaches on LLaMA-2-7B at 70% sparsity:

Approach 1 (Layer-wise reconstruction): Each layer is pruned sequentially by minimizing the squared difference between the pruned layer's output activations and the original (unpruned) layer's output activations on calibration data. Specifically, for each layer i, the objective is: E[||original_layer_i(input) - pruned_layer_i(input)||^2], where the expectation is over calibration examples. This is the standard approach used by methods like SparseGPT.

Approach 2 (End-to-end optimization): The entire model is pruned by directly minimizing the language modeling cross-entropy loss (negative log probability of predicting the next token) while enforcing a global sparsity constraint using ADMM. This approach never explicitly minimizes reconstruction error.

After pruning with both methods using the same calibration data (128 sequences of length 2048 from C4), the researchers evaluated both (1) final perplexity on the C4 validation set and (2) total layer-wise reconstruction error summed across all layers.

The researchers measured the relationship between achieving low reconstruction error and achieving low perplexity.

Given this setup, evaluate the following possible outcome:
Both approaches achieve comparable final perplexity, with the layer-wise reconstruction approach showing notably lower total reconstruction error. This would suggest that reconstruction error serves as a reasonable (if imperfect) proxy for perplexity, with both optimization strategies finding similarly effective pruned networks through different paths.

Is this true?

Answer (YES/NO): NO